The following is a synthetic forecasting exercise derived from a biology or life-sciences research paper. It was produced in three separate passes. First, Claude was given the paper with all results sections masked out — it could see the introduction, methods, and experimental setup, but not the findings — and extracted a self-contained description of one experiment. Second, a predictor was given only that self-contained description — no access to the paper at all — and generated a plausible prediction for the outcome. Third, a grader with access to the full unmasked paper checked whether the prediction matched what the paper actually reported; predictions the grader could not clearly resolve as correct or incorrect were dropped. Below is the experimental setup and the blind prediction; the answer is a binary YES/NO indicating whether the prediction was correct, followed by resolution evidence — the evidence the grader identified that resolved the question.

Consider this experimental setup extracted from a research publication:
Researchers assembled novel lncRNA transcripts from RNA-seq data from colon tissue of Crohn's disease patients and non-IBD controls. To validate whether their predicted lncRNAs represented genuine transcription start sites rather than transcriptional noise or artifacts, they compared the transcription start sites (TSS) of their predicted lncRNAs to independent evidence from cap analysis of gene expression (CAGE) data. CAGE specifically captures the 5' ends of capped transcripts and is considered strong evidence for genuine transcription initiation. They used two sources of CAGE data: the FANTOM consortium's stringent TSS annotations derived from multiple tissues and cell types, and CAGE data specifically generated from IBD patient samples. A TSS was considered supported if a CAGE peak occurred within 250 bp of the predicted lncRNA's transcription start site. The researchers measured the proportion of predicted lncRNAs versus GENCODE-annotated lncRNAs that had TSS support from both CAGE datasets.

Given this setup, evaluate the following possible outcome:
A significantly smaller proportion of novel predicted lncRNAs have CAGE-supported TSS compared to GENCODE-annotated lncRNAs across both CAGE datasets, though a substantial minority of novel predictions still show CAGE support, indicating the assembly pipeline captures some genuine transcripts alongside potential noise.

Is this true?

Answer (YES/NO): NO